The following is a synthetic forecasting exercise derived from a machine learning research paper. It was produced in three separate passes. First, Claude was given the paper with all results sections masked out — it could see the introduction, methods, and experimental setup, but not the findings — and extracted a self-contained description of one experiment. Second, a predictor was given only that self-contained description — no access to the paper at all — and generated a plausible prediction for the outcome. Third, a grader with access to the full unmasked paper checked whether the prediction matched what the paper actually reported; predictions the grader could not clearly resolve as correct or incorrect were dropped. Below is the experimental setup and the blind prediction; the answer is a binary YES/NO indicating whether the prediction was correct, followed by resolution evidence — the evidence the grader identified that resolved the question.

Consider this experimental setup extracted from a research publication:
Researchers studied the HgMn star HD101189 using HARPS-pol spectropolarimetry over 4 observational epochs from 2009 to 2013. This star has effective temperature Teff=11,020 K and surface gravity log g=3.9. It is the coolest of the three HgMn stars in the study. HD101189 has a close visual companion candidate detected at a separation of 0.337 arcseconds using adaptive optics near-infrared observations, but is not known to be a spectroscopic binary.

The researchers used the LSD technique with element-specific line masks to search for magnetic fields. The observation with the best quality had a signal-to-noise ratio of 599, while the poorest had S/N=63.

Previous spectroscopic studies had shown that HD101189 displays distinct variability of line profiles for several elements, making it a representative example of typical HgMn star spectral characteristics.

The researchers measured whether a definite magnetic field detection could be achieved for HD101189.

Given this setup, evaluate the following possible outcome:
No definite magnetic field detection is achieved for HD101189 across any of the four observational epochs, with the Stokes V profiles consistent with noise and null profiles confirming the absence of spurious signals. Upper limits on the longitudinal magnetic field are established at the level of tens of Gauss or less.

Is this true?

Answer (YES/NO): NO